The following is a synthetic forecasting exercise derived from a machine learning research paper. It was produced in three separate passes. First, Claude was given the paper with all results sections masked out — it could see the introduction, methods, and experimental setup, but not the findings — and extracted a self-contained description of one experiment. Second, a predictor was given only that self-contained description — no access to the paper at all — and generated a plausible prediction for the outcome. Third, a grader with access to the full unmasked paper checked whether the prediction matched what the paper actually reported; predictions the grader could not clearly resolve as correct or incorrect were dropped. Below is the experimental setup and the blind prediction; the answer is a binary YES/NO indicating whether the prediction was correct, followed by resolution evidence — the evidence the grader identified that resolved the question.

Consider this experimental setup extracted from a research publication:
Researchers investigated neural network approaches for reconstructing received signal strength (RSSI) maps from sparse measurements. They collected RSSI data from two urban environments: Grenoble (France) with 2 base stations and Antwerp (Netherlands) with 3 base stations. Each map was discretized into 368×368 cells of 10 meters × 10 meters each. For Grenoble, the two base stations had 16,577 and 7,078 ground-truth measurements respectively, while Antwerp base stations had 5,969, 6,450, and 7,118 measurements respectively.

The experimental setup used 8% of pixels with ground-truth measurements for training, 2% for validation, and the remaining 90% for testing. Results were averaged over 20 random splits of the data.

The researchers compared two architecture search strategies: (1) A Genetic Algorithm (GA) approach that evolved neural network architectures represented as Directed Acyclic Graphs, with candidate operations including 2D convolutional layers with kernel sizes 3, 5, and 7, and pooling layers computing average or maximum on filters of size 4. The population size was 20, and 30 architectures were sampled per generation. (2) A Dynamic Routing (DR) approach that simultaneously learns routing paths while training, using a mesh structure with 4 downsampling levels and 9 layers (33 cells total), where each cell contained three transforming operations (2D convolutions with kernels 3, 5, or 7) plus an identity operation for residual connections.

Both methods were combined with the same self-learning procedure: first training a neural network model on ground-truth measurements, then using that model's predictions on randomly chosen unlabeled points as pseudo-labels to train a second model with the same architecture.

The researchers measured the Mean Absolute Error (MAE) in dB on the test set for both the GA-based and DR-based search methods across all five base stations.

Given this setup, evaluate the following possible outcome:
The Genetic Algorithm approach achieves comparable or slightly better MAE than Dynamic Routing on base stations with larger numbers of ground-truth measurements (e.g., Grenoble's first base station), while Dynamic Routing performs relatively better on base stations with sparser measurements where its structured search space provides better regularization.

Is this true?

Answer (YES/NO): NO